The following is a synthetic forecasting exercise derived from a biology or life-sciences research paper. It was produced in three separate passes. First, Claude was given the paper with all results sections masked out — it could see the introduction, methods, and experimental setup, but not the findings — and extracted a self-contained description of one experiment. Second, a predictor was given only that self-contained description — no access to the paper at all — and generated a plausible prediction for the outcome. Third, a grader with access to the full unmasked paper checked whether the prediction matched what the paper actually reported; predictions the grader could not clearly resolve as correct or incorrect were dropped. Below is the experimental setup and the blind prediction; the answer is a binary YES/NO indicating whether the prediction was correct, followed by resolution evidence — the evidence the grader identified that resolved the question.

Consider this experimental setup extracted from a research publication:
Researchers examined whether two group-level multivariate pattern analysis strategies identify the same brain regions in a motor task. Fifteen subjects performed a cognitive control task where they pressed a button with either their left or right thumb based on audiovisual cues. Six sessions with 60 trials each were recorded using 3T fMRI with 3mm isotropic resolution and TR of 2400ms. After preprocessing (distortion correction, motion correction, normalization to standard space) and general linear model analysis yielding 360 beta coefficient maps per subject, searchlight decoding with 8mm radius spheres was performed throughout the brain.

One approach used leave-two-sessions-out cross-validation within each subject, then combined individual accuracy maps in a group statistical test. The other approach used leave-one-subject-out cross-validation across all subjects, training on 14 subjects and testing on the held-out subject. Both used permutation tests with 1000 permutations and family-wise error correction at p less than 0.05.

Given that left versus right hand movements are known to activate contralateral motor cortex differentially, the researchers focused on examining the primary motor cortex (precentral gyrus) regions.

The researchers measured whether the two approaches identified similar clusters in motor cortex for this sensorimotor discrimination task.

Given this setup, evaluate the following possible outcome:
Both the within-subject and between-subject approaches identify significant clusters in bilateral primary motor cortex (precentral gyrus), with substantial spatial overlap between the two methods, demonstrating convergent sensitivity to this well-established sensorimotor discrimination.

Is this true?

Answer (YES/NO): NO